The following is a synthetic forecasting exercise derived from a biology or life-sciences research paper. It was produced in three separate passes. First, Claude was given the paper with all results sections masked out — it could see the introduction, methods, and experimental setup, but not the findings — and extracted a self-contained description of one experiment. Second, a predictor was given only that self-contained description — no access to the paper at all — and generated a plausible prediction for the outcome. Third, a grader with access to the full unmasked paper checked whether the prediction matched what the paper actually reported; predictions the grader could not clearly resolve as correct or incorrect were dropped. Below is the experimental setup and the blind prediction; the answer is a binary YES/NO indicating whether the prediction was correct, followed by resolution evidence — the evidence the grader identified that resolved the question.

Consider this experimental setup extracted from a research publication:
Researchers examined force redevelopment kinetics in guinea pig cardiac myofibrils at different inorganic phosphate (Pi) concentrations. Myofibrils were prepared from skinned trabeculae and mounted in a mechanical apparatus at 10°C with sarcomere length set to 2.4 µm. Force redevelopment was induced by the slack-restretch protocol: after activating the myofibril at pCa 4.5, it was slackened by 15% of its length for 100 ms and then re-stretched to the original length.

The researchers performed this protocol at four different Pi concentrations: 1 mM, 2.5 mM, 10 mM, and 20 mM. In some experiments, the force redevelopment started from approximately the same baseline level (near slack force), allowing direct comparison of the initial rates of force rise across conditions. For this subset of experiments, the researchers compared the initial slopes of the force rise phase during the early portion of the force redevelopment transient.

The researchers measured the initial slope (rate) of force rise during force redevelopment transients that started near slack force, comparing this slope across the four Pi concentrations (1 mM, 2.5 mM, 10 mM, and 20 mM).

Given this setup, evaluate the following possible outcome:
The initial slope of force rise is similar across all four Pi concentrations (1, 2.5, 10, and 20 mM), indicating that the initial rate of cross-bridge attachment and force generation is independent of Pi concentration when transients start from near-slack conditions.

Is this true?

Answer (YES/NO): YES